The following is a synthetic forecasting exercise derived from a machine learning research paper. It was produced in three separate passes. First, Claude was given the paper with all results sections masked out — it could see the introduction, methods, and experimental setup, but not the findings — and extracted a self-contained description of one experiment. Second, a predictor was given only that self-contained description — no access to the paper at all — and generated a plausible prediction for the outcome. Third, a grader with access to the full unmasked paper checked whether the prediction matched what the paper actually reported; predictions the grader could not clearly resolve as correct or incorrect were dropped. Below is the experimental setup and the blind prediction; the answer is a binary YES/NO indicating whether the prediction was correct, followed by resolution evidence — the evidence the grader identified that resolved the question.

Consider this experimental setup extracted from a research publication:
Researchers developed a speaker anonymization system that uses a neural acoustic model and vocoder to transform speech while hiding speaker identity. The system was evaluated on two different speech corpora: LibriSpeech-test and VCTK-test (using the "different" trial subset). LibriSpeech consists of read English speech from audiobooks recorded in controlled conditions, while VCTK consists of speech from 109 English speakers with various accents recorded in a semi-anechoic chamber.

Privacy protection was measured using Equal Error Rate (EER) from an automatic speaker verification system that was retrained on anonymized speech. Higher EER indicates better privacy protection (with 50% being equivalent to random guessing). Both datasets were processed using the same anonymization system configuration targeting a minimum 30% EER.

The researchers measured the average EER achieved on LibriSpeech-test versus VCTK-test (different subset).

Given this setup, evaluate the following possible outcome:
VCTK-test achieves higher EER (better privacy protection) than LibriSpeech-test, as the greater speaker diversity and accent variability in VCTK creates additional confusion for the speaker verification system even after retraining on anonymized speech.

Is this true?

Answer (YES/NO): YES